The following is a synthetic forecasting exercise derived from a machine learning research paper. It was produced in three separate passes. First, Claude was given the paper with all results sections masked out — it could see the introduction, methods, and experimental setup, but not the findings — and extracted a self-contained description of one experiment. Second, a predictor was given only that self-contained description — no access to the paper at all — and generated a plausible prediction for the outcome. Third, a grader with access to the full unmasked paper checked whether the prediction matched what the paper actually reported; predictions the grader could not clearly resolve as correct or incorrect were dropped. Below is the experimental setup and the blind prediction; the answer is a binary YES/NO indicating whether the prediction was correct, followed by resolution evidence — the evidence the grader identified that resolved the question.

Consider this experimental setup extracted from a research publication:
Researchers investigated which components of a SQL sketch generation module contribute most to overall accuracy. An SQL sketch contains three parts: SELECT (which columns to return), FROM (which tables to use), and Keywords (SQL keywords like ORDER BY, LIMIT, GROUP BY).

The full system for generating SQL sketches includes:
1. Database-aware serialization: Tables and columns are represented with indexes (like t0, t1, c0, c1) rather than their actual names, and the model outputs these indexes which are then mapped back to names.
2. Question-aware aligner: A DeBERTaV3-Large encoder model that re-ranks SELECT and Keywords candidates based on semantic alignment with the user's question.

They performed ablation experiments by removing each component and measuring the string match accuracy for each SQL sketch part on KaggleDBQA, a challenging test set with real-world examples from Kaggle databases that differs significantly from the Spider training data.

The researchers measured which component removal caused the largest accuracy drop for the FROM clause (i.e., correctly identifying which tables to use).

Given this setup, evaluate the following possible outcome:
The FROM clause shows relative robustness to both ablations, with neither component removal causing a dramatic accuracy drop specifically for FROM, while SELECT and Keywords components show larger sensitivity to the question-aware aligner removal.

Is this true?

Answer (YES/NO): NO